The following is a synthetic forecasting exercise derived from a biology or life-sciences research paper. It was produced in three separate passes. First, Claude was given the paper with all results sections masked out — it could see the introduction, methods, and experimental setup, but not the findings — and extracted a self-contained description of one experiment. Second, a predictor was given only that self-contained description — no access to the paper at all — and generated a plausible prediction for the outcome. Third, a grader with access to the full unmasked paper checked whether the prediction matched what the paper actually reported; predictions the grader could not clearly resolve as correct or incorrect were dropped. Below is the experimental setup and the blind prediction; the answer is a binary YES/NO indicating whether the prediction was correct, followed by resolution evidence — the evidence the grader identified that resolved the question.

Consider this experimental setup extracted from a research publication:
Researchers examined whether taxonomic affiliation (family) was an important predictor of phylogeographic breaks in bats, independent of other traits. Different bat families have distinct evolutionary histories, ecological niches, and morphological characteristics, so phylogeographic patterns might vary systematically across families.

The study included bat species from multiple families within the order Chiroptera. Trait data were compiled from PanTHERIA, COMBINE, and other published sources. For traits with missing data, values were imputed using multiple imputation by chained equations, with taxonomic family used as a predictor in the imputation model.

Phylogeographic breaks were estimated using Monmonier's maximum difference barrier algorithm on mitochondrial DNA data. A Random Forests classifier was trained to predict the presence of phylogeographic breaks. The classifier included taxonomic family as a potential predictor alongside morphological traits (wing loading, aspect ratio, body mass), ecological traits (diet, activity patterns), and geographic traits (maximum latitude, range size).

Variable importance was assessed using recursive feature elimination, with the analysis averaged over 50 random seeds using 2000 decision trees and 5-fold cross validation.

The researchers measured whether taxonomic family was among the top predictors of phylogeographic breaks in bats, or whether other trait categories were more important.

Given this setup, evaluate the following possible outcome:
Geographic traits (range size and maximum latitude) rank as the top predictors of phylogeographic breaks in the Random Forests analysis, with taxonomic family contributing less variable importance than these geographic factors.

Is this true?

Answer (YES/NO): YES